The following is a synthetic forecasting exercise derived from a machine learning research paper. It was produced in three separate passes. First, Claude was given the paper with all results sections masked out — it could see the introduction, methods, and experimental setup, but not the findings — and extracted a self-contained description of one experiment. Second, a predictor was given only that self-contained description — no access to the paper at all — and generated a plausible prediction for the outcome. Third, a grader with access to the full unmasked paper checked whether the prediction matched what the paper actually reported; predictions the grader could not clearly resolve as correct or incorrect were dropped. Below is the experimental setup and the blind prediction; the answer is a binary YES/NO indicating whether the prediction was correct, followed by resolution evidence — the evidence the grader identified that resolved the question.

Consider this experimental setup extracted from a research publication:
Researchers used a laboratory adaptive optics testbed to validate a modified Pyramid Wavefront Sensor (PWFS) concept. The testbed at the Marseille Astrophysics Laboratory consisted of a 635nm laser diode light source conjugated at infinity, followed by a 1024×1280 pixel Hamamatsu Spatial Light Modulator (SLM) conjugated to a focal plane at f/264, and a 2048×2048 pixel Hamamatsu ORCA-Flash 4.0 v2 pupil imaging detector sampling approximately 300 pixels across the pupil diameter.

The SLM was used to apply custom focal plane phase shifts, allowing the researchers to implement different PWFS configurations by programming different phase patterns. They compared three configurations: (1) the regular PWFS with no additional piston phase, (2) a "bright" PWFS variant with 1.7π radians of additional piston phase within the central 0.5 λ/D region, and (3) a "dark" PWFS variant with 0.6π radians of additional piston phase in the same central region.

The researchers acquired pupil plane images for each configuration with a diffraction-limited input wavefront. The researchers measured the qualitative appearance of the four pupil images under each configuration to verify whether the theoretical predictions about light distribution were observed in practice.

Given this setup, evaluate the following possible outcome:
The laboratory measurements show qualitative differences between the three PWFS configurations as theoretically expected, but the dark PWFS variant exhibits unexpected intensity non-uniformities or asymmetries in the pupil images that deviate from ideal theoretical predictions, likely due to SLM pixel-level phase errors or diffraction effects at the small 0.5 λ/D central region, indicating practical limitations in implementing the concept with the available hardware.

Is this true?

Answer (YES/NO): NO